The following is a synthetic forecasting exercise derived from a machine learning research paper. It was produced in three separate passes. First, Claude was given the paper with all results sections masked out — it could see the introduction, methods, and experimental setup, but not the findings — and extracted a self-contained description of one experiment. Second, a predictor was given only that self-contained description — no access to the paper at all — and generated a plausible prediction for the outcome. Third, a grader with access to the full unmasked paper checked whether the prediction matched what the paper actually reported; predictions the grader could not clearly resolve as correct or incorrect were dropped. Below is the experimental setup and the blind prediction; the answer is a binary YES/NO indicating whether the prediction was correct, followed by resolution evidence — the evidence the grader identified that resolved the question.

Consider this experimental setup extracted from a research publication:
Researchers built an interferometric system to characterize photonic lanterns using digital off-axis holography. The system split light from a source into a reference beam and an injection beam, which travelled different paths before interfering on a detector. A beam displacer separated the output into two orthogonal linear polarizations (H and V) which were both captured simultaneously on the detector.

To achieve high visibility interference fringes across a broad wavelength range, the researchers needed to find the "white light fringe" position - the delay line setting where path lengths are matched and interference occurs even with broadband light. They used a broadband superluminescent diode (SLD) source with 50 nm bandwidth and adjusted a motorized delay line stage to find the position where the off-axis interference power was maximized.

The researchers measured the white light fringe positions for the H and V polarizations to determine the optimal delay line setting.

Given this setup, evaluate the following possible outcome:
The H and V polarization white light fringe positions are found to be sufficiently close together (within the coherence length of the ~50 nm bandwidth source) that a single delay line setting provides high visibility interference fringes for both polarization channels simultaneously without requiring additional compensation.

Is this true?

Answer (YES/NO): NO